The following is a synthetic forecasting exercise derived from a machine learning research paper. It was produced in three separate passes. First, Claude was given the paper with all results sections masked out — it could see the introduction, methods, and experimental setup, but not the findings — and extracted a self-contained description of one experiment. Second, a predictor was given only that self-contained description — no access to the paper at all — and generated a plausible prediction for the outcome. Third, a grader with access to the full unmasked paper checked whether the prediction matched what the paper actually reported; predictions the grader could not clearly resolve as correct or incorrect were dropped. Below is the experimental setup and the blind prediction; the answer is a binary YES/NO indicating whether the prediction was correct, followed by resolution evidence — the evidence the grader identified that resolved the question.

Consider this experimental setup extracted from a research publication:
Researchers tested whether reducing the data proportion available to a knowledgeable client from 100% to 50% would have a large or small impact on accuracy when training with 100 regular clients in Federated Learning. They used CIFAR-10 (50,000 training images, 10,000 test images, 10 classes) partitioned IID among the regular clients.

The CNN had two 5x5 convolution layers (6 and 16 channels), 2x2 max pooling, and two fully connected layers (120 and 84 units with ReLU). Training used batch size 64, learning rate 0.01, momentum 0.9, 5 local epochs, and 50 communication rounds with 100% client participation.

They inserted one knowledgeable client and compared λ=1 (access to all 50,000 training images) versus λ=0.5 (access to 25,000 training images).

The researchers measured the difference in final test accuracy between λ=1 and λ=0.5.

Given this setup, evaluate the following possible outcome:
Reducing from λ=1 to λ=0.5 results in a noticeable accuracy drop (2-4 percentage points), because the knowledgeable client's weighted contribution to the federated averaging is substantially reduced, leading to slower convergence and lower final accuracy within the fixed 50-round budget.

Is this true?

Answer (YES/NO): YES